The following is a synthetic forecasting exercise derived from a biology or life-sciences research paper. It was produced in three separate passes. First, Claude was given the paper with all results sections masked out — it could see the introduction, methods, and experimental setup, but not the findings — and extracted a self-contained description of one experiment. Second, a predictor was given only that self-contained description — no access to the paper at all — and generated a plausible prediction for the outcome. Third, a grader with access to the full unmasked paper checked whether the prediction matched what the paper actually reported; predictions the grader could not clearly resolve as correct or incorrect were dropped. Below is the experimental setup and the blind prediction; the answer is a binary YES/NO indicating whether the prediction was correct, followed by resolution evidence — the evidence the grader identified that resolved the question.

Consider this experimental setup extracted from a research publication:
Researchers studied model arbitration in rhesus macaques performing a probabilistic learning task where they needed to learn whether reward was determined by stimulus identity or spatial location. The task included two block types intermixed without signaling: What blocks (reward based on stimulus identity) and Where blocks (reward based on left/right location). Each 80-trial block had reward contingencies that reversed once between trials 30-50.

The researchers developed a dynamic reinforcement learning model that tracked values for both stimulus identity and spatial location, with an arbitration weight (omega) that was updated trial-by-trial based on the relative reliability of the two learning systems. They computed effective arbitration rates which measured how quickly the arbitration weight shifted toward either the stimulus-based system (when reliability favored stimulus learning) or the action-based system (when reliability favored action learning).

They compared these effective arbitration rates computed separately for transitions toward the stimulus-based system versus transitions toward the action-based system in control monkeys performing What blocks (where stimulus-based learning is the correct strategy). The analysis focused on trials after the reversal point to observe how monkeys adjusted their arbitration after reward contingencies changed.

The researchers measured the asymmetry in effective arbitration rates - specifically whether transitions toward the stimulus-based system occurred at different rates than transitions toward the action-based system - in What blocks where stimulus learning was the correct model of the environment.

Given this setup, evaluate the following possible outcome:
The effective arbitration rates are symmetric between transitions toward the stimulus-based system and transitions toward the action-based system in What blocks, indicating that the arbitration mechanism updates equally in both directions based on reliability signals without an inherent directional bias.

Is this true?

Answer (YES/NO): NO